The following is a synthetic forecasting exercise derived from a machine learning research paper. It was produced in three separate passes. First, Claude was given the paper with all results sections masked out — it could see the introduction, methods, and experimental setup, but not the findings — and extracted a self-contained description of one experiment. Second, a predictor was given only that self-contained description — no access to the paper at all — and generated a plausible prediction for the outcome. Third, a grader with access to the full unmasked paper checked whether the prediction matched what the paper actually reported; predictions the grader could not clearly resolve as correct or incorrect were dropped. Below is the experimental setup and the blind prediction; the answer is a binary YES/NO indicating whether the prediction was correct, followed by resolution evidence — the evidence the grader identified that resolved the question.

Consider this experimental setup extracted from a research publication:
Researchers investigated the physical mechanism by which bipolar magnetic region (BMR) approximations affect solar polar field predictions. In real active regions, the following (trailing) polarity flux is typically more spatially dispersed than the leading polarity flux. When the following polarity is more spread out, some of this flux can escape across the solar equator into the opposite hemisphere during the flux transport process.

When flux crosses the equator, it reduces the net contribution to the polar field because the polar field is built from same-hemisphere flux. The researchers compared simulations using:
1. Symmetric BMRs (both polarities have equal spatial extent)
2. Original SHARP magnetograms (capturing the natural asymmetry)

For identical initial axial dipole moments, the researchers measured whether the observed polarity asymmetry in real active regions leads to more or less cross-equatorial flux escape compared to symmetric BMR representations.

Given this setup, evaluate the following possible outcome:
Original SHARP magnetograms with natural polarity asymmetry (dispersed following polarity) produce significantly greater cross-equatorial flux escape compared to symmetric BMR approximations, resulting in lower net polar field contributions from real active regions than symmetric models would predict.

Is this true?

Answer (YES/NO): YES